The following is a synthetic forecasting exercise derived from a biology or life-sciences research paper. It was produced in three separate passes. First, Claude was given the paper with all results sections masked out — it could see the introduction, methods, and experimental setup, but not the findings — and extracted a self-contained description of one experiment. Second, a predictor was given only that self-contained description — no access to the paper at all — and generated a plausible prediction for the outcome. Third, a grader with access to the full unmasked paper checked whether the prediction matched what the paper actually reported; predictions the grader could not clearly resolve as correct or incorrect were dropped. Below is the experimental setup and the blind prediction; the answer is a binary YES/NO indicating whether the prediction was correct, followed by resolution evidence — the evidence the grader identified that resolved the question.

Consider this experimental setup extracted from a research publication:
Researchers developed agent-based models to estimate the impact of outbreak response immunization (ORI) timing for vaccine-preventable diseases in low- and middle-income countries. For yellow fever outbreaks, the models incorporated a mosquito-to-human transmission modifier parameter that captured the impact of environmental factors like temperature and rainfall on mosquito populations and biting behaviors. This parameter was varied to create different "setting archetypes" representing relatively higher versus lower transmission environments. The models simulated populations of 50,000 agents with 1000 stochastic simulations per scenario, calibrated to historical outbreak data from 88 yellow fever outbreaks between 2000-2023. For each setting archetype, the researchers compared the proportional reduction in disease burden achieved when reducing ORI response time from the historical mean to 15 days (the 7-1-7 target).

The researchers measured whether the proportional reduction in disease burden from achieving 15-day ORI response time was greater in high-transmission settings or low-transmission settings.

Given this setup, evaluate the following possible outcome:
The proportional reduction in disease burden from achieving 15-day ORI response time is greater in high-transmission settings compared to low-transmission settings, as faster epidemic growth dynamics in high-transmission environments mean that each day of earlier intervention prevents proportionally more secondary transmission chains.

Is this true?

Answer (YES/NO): YES